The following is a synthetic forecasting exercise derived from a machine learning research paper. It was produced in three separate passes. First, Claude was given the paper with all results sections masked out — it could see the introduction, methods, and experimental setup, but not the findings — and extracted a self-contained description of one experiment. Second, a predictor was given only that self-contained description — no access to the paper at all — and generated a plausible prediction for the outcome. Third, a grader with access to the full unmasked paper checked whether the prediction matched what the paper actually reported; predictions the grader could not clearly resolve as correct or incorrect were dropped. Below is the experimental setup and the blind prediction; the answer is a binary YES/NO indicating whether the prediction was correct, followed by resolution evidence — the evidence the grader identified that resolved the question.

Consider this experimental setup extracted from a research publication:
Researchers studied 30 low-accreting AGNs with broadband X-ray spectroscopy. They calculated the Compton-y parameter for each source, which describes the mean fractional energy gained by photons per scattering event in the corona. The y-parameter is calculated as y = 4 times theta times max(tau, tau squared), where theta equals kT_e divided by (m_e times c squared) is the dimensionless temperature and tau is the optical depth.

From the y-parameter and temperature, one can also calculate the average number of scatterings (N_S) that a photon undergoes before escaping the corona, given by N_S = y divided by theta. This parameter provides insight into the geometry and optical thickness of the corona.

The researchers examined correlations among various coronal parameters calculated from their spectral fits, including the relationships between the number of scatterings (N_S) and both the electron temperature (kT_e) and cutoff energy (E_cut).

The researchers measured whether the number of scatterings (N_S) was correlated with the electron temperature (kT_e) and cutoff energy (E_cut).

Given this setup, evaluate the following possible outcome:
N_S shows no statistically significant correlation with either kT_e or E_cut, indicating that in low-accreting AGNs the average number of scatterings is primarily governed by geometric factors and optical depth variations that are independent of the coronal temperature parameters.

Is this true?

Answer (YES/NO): NO